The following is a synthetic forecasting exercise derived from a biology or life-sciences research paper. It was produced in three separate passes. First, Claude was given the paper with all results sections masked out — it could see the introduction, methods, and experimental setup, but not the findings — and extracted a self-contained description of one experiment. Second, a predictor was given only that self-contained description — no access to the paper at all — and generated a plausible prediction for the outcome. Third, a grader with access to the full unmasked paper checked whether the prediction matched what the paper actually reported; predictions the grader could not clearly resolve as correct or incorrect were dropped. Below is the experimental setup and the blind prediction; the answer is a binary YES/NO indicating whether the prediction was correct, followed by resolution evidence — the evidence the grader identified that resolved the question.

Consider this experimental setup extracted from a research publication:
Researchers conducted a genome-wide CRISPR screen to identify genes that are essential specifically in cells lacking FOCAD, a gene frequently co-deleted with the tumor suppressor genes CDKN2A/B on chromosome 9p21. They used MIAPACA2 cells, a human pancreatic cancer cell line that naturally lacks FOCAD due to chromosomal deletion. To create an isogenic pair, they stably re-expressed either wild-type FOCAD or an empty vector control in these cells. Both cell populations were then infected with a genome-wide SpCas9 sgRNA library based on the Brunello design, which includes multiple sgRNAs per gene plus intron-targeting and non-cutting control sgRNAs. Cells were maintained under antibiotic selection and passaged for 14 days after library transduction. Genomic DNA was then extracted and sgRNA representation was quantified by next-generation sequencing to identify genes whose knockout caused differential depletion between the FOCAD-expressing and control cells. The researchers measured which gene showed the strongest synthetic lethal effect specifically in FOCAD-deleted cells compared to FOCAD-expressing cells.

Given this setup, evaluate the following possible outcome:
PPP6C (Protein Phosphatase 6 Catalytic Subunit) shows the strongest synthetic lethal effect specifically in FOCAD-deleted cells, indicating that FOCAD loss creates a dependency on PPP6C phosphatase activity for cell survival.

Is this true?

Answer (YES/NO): NO